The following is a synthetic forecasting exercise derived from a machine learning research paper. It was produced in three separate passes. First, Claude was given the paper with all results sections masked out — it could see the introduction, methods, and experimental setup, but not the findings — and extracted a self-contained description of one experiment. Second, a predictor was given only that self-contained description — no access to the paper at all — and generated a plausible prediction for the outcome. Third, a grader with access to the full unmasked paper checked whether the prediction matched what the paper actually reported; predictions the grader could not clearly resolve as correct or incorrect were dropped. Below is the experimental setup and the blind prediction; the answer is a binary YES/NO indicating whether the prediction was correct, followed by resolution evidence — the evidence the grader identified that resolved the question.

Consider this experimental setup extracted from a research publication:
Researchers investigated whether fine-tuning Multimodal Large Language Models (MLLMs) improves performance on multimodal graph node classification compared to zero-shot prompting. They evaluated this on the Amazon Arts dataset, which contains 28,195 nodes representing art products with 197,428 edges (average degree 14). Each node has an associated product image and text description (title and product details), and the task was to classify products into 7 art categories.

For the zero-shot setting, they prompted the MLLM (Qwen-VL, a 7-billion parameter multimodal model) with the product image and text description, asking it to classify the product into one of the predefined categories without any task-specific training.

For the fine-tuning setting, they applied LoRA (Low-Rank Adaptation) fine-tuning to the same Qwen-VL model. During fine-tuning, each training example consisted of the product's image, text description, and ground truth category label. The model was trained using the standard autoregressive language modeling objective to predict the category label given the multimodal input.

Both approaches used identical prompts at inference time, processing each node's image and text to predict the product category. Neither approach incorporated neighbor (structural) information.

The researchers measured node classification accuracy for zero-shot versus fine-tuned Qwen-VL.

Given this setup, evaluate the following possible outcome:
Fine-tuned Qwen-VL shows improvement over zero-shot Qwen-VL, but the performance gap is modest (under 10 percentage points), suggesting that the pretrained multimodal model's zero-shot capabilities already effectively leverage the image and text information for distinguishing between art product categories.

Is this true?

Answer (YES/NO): NO